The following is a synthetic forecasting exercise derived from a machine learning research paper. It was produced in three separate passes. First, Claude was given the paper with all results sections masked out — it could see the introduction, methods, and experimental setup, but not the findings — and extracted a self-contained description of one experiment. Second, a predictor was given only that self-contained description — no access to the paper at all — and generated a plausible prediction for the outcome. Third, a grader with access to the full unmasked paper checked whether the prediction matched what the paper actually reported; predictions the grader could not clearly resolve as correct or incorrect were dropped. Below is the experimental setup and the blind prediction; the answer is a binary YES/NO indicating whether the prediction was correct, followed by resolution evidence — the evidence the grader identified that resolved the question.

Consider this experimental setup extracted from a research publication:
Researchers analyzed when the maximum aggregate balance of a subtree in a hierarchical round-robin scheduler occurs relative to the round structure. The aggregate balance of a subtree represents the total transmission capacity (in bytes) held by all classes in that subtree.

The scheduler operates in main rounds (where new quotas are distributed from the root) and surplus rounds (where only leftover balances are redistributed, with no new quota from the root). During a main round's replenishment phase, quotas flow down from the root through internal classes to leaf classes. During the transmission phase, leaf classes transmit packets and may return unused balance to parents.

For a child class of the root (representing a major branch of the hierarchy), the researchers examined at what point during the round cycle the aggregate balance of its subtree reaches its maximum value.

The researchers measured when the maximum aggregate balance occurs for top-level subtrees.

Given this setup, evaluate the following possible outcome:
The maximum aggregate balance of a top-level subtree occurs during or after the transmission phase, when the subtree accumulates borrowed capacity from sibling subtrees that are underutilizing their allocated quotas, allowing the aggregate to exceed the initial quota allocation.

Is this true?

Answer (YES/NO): NO